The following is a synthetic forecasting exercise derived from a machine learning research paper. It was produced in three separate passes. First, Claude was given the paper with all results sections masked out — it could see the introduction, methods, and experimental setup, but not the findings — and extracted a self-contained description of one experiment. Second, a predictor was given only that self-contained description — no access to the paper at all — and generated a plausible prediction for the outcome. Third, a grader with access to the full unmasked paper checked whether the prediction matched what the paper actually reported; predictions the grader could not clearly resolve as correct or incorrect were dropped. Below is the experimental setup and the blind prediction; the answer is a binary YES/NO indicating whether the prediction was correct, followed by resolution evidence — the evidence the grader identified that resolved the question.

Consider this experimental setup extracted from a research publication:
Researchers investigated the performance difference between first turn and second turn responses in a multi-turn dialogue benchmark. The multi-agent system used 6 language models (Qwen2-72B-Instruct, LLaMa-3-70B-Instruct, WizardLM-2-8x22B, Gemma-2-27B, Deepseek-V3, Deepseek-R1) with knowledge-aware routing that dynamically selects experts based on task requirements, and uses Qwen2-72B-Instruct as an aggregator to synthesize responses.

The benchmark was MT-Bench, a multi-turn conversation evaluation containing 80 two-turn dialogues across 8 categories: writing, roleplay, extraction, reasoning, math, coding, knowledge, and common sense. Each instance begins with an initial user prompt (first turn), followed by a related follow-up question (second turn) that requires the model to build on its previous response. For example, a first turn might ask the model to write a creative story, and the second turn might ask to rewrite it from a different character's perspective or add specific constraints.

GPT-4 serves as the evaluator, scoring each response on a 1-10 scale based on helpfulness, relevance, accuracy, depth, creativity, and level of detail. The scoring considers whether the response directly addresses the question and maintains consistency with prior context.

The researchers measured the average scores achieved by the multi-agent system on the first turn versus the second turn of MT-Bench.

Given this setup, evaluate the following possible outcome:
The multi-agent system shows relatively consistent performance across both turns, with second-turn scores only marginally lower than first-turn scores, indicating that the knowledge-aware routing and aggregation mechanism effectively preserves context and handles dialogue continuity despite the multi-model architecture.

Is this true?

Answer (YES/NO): YES